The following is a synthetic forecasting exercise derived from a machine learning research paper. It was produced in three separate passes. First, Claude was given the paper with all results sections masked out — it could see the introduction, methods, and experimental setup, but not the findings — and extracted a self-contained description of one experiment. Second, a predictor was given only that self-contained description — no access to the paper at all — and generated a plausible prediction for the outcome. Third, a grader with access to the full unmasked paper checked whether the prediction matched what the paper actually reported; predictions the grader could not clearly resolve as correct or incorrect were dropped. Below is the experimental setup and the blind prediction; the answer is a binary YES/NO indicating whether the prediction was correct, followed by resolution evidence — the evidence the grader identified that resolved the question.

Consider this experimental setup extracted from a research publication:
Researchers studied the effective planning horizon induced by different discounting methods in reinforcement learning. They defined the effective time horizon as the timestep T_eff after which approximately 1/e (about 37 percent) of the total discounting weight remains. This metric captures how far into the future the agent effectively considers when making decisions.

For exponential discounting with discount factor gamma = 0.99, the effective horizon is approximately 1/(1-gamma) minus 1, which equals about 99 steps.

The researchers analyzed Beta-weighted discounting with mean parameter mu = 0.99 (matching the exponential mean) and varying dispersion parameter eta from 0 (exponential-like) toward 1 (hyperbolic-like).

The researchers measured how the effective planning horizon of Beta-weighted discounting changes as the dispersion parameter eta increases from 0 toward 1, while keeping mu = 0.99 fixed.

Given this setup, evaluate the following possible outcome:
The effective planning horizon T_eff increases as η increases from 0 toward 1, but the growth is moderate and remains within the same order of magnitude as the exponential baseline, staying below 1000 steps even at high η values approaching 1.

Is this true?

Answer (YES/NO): NO